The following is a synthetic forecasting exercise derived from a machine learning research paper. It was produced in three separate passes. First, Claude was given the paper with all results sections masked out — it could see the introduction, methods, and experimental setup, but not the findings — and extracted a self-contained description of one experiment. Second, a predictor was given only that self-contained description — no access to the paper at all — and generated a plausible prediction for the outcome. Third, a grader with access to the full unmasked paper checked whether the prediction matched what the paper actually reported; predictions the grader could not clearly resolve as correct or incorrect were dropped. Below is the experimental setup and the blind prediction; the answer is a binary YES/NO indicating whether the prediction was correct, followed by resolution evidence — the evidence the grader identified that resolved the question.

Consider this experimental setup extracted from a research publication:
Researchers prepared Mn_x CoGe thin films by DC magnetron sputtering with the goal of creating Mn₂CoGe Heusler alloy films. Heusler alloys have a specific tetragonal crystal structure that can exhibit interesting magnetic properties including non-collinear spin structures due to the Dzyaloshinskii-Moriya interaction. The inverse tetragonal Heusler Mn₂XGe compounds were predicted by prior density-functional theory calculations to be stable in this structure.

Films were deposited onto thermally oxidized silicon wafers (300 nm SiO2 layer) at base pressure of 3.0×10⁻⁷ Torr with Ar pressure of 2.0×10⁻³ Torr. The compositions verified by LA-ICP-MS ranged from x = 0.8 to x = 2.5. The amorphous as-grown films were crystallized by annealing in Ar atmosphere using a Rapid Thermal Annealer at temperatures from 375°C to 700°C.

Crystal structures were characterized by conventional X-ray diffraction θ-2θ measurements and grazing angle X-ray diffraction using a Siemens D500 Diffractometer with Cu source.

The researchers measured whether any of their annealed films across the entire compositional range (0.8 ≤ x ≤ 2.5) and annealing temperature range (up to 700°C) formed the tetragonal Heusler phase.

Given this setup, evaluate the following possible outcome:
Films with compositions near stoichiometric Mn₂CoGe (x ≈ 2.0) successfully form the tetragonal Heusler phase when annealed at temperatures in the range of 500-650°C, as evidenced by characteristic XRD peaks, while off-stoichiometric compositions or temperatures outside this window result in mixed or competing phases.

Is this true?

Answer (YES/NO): NO